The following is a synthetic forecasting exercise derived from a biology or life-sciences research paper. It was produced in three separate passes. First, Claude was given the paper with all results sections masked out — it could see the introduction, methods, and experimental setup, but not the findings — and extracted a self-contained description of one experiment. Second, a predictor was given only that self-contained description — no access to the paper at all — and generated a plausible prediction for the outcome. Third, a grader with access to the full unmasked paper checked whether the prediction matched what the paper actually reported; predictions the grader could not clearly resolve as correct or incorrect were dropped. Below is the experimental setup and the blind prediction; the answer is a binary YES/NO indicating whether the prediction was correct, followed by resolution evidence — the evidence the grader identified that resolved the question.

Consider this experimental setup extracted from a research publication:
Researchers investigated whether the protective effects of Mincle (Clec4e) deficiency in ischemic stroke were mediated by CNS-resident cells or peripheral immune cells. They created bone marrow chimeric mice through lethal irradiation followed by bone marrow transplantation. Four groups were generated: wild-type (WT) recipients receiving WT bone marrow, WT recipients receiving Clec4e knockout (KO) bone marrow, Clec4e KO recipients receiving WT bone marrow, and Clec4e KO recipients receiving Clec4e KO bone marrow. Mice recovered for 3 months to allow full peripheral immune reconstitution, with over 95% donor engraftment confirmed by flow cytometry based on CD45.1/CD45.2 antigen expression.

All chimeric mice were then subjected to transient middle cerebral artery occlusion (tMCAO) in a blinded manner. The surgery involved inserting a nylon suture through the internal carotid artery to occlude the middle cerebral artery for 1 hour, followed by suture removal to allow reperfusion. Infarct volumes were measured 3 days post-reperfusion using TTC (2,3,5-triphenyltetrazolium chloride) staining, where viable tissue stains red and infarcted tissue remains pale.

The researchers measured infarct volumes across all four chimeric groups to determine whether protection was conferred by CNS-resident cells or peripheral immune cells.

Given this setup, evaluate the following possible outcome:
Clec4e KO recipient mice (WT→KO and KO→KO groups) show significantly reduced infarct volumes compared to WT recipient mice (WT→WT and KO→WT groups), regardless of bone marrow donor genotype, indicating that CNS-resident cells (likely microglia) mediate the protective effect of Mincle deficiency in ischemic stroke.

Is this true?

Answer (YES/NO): NO